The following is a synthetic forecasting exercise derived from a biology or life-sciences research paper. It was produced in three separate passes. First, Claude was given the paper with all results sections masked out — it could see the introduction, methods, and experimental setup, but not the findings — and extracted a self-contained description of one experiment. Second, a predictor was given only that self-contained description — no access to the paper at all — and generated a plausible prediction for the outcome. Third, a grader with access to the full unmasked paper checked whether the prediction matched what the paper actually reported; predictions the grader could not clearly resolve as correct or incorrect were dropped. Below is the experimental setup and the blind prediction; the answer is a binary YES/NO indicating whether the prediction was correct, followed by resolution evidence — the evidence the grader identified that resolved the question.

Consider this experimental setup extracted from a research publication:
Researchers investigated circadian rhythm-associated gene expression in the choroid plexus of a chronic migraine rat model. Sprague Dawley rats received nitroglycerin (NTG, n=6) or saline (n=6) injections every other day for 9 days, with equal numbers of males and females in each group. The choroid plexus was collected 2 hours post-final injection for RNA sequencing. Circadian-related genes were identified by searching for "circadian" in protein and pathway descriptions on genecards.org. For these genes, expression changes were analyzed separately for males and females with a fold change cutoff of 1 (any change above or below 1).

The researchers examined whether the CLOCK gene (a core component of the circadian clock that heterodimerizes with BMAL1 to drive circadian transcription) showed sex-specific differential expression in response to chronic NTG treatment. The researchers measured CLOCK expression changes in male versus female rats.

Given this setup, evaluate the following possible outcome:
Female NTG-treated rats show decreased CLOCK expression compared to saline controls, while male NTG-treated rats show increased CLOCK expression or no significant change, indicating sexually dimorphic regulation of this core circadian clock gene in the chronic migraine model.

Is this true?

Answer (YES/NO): NO